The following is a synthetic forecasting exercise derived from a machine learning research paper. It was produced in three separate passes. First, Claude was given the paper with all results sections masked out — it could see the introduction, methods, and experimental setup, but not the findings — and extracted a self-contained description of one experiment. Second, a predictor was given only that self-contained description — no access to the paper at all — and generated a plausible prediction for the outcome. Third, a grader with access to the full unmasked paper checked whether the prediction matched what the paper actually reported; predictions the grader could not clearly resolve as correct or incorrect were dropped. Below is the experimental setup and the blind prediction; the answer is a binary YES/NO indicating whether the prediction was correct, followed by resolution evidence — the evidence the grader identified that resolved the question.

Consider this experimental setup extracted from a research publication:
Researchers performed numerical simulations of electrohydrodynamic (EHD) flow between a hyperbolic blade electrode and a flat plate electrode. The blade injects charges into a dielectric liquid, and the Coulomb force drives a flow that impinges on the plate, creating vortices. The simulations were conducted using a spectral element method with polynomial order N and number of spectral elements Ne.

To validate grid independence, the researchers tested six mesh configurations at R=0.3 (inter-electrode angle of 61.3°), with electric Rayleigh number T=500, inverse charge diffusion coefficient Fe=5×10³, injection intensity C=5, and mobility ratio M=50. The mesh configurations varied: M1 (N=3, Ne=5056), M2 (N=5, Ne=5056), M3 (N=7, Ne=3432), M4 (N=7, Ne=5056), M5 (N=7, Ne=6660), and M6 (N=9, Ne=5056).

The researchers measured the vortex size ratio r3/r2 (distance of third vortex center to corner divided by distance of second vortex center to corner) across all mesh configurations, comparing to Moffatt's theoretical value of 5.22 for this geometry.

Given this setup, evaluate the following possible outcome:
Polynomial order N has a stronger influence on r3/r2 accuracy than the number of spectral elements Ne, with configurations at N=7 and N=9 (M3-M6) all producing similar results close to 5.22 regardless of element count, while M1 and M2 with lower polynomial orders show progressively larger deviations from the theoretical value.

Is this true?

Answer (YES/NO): YES